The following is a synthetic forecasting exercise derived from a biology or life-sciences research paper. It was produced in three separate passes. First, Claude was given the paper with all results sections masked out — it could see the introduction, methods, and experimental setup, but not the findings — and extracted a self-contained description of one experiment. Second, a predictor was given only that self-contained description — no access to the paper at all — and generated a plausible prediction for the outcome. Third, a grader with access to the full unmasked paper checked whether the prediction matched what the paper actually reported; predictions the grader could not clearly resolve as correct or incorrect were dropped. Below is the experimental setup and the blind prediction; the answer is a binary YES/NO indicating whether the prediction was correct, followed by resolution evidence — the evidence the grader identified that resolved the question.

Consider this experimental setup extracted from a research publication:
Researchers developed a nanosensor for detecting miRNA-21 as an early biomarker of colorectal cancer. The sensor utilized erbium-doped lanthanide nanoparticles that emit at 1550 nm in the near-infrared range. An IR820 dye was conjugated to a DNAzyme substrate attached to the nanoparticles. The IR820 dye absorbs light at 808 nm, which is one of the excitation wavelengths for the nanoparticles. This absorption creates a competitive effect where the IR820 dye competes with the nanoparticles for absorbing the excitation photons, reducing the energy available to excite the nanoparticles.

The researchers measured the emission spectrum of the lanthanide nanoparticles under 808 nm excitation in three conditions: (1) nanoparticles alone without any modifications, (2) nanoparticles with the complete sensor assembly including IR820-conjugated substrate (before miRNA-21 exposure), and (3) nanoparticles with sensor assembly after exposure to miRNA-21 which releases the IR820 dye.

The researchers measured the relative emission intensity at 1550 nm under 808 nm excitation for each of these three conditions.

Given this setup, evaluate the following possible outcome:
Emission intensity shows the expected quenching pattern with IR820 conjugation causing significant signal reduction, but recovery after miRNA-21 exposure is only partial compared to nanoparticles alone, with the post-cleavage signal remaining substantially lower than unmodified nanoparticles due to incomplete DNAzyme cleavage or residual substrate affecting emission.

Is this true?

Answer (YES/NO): YES